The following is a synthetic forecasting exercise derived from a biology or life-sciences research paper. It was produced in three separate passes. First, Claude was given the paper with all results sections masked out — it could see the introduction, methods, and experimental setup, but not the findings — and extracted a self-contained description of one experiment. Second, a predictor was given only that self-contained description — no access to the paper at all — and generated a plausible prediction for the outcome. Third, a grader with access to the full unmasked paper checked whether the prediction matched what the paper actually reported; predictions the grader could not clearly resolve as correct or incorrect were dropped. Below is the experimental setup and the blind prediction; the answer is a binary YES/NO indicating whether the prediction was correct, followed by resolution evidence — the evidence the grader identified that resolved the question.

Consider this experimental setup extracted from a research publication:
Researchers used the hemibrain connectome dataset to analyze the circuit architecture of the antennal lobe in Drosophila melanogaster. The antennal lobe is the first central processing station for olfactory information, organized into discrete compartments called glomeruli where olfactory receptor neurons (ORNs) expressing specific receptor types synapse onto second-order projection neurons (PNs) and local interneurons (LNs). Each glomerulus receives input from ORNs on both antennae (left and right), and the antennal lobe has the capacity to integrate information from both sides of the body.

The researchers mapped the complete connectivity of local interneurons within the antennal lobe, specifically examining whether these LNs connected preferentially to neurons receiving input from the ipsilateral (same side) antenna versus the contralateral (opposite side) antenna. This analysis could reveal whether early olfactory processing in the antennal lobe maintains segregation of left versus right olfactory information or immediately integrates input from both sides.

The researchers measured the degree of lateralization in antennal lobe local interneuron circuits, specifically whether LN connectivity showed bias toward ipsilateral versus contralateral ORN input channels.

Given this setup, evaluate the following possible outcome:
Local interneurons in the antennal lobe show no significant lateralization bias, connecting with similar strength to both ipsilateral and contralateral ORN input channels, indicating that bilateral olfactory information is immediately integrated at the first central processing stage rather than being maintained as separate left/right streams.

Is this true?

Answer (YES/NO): NO